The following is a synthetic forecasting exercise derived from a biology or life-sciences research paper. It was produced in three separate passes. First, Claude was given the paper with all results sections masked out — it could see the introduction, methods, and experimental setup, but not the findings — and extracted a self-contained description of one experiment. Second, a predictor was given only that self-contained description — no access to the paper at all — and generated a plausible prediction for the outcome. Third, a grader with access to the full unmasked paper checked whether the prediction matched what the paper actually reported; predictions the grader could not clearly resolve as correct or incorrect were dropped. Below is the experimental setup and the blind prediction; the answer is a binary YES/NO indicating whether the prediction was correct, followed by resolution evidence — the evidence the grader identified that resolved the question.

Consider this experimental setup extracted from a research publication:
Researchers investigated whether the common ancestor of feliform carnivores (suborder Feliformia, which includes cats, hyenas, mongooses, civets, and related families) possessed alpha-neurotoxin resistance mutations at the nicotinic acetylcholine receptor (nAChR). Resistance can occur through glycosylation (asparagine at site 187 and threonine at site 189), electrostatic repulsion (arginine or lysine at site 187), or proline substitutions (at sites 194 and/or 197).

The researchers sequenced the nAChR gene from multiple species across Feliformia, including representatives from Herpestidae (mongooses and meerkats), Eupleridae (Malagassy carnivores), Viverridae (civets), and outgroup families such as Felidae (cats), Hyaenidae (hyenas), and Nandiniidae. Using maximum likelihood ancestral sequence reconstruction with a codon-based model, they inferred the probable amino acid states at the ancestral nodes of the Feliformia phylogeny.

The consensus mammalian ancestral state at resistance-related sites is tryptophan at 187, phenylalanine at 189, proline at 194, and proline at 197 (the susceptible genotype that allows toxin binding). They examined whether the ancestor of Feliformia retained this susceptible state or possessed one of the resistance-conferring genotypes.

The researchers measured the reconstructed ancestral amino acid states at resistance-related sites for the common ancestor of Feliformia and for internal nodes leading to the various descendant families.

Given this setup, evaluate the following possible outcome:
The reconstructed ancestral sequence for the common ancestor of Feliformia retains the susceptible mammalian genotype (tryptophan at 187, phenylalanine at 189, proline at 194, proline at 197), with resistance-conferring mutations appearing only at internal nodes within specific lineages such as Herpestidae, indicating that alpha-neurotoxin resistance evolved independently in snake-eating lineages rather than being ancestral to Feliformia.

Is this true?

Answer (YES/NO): YES